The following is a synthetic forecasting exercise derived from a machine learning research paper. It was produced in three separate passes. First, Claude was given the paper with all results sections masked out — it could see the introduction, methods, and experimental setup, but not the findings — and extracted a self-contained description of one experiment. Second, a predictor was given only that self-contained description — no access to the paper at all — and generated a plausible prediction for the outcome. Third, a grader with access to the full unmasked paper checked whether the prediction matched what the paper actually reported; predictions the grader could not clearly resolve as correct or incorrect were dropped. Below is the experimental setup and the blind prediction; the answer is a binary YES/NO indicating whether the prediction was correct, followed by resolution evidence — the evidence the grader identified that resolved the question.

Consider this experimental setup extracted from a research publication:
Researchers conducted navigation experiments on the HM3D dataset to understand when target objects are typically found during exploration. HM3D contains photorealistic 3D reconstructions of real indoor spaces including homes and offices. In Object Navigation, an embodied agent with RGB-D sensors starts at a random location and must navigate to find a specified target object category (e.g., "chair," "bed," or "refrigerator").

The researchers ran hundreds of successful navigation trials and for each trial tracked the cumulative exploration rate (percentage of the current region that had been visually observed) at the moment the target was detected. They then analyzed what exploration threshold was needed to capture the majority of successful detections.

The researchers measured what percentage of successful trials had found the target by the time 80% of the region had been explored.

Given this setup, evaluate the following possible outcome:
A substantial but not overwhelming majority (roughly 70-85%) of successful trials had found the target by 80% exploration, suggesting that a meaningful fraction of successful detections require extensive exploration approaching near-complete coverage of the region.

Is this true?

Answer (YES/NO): YES